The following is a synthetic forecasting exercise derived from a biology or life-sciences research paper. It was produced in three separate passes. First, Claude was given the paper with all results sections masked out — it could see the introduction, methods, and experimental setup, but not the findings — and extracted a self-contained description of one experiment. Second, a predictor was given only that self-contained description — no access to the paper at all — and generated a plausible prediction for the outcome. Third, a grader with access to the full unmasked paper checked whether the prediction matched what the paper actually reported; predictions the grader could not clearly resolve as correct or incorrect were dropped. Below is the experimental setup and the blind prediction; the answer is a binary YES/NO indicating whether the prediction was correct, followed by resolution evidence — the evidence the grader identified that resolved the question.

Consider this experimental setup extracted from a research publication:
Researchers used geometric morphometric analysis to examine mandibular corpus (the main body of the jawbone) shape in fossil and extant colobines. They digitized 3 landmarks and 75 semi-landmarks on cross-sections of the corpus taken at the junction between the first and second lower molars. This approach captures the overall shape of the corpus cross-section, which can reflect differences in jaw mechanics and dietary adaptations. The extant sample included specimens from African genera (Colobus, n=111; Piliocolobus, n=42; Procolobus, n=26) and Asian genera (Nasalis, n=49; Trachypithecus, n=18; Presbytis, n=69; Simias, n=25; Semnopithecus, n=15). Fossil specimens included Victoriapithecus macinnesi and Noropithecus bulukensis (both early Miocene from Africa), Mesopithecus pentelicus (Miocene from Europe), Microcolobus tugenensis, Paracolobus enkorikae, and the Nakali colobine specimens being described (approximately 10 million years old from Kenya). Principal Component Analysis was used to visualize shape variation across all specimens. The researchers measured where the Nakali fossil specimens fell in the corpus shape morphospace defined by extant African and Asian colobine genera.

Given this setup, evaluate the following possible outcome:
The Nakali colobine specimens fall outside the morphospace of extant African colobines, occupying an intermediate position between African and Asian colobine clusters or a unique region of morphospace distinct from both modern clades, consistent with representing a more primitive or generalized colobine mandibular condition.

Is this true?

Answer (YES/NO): YES